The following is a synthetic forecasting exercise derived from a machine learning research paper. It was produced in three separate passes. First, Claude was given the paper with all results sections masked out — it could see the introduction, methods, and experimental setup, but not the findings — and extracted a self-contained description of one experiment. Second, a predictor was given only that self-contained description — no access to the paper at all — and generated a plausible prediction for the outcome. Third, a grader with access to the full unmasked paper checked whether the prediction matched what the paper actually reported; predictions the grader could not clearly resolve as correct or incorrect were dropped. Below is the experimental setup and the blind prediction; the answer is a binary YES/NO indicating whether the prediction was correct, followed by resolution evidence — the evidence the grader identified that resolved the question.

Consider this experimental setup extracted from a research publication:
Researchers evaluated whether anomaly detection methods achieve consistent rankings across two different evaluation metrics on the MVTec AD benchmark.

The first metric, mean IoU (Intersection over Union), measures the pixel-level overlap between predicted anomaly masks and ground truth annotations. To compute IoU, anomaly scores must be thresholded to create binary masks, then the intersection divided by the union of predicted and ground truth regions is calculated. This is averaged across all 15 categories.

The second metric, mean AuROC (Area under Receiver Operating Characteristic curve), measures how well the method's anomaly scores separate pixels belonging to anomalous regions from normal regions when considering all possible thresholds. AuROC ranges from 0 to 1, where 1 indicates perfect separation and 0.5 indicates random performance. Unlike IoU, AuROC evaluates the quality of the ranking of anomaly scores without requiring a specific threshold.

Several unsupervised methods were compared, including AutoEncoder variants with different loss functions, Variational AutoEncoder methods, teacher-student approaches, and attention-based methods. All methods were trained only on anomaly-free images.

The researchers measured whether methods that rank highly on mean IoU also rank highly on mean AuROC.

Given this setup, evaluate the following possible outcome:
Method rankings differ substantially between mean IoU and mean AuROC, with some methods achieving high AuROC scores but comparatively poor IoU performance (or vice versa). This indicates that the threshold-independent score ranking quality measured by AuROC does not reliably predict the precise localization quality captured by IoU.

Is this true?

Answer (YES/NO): YES